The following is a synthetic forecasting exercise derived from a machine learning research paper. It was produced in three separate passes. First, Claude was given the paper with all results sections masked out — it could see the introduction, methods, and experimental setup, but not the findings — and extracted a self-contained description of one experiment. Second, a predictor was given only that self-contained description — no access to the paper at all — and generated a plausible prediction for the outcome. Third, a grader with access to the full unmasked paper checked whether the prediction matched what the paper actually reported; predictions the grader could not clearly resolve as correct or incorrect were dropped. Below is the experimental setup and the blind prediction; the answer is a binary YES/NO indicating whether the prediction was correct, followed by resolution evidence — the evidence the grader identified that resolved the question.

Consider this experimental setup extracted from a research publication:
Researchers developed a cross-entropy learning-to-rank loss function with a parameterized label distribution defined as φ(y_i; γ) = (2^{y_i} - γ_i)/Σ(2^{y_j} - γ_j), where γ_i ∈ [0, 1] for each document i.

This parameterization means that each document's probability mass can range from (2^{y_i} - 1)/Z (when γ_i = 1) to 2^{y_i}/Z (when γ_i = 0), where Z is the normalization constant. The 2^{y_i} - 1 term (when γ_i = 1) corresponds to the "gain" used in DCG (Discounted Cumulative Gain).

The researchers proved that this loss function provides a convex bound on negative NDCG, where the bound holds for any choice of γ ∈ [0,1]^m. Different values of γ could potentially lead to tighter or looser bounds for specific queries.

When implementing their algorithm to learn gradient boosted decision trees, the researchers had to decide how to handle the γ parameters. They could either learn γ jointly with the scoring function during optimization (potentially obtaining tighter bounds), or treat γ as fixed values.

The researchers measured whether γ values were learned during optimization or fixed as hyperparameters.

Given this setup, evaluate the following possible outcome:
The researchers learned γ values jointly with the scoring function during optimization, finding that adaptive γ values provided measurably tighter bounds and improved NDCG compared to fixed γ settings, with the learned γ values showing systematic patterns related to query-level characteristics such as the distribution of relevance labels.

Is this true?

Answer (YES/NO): NO